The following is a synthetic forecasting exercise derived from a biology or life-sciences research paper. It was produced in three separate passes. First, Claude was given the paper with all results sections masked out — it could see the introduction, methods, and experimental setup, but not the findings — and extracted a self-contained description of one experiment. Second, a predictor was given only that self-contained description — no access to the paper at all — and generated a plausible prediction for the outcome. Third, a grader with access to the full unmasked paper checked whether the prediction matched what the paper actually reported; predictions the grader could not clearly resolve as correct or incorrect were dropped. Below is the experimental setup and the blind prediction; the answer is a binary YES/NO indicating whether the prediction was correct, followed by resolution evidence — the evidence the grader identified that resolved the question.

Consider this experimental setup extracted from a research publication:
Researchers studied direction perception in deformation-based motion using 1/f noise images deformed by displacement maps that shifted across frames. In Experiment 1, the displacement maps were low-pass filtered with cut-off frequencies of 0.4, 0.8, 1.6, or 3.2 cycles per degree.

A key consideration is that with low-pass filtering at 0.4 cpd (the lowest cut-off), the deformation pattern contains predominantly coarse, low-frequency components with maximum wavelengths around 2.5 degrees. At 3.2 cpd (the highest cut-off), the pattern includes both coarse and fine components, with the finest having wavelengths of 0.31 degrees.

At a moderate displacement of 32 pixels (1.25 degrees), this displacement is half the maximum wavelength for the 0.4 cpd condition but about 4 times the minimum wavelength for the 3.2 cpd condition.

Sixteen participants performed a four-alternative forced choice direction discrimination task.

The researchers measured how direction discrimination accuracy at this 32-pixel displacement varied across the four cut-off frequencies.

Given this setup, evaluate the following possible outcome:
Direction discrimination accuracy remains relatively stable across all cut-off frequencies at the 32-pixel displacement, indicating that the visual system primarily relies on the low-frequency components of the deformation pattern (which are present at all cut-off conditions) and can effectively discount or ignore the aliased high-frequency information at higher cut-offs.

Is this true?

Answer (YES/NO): NO